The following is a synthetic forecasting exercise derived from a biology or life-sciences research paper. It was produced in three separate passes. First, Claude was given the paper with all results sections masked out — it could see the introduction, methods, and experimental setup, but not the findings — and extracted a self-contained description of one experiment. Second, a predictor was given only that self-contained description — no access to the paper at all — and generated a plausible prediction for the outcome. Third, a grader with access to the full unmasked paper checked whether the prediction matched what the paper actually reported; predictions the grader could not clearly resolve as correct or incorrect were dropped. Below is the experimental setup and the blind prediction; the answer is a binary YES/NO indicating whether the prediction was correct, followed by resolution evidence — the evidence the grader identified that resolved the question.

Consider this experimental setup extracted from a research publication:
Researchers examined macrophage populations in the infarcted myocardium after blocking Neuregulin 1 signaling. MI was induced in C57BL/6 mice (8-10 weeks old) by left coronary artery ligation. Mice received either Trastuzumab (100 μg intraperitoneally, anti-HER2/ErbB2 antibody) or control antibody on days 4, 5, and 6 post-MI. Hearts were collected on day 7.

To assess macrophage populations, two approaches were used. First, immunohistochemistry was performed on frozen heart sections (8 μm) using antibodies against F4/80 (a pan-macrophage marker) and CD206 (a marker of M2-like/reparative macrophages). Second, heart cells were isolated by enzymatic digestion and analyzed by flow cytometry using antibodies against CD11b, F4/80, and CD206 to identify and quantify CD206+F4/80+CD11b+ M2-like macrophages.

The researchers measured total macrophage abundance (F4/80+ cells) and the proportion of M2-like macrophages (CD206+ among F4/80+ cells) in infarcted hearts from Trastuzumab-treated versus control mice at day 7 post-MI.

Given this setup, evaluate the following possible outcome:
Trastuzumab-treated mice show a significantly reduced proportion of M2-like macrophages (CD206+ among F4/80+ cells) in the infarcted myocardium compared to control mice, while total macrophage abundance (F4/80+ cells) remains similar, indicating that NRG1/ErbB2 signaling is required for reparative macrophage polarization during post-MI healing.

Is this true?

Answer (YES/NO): NO